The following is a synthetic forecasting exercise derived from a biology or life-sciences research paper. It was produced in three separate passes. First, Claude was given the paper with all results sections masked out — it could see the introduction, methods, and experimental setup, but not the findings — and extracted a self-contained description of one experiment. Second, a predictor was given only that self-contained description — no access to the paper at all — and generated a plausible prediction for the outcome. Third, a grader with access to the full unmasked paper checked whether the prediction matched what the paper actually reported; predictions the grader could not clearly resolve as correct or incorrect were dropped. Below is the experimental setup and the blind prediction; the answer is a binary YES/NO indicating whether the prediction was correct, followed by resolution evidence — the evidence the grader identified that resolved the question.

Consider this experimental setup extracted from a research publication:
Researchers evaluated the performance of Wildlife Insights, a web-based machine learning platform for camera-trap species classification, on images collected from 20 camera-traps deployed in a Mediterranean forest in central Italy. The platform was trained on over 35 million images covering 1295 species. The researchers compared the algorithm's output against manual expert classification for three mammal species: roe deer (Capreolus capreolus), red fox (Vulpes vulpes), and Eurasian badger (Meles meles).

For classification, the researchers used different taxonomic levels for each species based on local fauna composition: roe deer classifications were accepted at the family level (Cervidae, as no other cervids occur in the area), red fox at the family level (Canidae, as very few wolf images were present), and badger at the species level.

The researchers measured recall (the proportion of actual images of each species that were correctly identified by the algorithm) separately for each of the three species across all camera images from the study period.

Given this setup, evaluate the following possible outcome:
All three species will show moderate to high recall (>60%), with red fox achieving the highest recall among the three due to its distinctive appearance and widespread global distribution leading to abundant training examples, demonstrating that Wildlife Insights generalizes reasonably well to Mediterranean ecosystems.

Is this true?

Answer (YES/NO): NO